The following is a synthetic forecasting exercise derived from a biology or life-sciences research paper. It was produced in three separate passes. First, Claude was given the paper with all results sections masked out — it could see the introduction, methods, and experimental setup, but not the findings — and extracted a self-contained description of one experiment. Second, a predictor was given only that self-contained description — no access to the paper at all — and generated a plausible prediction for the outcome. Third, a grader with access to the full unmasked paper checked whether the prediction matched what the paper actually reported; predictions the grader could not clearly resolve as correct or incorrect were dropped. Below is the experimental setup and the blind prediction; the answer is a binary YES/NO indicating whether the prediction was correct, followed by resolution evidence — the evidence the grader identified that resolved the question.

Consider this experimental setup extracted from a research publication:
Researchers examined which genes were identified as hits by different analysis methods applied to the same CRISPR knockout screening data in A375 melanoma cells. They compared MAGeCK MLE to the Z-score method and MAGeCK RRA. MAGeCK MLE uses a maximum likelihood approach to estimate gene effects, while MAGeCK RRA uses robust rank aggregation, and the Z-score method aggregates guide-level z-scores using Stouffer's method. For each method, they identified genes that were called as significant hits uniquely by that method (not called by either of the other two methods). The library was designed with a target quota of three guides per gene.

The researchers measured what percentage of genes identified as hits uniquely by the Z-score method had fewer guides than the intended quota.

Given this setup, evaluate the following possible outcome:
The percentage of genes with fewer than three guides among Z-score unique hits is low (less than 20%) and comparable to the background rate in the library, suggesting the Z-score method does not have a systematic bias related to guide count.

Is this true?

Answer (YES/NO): NO